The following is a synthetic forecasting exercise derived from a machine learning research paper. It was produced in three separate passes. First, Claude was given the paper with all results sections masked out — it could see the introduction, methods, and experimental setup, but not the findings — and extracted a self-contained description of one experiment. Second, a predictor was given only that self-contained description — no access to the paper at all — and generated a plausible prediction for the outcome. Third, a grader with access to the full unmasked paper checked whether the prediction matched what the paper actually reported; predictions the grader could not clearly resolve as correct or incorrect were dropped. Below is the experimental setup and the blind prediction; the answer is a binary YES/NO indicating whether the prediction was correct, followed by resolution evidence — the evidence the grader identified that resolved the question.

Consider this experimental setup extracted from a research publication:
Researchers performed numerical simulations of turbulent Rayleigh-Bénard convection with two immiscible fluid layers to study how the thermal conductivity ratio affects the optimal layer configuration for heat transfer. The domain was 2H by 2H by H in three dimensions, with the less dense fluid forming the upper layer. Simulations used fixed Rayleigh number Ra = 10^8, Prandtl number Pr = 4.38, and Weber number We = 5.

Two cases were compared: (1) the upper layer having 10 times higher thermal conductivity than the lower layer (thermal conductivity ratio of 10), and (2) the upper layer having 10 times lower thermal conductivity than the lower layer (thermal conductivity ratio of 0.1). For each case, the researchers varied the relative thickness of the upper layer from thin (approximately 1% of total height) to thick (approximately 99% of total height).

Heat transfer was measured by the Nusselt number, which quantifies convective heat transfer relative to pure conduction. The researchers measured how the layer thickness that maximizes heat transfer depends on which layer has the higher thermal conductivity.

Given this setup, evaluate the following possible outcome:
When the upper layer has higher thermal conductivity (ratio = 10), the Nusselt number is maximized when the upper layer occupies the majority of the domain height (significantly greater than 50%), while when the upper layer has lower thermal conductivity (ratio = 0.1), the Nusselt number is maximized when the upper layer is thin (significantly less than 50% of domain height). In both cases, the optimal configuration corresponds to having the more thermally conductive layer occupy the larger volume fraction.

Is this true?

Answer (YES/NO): YES